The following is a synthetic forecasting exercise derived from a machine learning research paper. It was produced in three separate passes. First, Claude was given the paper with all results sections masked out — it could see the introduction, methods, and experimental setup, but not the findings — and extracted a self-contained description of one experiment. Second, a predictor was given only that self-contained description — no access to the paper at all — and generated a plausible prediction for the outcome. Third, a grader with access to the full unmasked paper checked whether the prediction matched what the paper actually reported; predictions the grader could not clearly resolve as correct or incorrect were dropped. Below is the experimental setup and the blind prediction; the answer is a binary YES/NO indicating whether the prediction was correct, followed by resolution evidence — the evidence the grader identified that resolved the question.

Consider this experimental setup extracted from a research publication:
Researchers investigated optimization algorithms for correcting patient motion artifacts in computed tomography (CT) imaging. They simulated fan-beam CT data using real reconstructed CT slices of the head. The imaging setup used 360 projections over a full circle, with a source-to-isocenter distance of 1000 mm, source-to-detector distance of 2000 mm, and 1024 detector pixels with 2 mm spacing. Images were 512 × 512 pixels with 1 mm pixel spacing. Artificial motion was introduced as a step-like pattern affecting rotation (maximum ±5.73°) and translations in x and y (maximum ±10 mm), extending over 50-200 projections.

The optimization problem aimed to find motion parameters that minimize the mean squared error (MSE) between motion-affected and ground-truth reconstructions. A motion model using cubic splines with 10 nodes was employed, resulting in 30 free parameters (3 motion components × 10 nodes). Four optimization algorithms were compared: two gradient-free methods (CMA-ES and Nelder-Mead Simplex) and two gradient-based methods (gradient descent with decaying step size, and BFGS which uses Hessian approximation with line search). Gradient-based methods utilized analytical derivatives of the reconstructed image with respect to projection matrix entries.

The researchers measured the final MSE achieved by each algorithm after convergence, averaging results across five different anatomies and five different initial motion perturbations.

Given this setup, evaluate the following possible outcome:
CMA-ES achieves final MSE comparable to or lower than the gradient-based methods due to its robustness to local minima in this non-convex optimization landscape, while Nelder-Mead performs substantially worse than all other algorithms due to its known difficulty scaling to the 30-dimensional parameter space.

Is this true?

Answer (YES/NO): YES